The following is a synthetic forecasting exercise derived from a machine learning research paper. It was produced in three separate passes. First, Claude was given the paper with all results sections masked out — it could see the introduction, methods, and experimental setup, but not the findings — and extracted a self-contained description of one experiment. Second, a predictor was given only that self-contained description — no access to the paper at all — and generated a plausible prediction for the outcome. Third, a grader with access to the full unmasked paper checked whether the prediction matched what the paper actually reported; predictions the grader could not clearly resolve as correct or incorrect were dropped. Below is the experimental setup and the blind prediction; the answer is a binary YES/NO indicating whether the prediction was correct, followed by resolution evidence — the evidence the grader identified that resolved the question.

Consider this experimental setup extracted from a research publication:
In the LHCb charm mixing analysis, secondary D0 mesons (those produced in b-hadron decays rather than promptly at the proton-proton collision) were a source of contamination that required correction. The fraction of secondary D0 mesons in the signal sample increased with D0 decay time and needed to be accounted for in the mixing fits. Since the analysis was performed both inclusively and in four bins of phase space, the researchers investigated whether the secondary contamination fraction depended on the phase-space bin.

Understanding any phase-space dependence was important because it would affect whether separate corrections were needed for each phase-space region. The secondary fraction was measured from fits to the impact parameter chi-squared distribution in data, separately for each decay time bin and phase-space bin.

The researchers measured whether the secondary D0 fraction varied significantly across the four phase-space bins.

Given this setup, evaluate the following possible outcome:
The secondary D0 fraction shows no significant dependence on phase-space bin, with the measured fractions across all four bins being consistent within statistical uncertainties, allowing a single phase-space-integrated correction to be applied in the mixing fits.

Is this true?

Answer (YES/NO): YES